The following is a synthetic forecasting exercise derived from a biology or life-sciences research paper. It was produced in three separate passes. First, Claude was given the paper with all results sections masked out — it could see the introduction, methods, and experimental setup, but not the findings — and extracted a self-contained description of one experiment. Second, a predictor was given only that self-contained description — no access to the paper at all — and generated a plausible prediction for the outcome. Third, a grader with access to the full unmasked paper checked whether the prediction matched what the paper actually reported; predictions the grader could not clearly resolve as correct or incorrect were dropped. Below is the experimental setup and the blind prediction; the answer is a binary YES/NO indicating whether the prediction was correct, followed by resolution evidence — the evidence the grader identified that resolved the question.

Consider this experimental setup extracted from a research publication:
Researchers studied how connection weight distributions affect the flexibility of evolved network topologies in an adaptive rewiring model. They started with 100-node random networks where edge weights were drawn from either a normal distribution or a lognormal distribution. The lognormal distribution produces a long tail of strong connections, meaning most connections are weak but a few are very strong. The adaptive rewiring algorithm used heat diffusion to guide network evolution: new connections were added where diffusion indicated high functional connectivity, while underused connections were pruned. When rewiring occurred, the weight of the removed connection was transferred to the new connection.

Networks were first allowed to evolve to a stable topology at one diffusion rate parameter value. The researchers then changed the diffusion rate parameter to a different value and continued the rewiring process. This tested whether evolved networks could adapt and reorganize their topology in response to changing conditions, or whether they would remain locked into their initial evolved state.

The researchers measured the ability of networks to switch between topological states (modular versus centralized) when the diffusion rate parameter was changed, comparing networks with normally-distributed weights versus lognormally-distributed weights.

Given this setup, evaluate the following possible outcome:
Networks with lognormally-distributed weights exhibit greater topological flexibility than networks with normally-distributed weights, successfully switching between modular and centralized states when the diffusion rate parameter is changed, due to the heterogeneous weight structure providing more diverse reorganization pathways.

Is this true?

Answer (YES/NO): YES